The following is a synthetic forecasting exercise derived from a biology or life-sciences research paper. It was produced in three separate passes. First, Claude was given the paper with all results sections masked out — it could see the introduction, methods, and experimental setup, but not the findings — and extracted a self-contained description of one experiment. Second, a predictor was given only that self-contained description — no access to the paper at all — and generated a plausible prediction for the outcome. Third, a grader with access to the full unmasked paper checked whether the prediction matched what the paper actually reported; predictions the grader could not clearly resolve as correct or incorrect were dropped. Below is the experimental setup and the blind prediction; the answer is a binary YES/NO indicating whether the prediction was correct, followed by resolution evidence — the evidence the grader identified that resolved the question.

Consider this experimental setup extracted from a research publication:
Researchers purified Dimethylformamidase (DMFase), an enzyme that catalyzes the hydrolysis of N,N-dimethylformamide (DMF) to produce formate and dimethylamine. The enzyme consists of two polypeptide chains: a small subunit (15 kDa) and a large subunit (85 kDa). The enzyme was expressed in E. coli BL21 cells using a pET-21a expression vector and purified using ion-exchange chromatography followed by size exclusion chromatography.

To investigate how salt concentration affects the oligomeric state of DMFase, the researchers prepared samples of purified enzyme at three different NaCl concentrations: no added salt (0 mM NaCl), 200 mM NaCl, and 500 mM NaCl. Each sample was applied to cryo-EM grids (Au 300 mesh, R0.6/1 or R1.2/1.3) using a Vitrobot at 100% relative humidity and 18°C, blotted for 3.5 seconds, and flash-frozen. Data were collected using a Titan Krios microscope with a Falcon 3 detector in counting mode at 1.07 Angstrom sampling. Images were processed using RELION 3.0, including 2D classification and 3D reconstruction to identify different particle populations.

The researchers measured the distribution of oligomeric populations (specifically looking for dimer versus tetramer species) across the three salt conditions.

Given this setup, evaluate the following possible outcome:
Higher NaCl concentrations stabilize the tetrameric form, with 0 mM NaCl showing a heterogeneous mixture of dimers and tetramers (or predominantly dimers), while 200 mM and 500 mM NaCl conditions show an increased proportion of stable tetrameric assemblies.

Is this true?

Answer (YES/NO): YES